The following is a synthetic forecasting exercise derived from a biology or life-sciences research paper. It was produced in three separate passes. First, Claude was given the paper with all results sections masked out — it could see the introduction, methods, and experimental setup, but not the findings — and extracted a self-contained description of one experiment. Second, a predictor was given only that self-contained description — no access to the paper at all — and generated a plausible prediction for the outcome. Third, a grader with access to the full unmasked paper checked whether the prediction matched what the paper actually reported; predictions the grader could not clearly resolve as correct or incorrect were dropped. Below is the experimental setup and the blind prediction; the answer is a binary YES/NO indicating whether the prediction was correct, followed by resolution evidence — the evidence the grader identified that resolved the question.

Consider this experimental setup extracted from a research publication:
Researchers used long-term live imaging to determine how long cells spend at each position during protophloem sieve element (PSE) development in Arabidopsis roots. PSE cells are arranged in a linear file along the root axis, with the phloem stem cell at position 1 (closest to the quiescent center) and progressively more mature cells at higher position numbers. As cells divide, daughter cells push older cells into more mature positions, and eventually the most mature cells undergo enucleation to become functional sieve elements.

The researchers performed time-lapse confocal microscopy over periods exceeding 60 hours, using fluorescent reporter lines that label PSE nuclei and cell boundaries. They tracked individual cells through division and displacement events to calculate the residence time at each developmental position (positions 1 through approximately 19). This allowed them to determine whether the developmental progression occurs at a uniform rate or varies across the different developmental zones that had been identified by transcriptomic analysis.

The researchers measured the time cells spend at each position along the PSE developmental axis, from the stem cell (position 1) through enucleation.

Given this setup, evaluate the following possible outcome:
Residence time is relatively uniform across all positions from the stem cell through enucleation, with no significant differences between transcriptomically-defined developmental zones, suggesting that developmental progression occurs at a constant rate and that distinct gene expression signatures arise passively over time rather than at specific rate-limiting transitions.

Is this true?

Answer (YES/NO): NO